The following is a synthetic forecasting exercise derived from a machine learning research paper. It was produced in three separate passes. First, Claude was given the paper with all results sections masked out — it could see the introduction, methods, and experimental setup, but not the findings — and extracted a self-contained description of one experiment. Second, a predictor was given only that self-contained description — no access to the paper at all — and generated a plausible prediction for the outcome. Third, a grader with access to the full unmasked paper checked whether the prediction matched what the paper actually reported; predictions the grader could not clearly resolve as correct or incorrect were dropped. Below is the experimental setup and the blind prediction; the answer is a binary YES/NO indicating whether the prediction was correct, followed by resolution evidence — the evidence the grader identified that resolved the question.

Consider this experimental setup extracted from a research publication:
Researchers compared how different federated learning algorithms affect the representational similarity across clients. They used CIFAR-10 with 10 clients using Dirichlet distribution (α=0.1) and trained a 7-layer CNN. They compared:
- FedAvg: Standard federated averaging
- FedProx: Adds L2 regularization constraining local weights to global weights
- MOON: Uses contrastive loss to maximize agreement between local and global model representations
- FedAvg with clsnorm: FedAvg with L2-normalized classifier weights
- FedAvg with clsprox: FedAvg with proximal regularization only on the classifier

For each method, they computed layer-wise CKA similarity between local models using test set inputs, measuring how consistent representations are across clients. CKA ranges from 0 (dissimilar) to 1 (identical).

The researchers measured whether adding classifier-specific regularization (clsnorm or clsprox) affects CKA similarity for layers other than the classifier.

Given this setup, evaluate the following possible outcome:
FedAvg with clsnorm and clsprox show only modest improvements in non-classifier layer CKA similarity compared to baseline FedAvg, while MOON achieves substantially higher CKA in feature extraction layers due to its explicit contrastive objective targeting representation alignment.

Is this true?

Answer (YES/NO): NO